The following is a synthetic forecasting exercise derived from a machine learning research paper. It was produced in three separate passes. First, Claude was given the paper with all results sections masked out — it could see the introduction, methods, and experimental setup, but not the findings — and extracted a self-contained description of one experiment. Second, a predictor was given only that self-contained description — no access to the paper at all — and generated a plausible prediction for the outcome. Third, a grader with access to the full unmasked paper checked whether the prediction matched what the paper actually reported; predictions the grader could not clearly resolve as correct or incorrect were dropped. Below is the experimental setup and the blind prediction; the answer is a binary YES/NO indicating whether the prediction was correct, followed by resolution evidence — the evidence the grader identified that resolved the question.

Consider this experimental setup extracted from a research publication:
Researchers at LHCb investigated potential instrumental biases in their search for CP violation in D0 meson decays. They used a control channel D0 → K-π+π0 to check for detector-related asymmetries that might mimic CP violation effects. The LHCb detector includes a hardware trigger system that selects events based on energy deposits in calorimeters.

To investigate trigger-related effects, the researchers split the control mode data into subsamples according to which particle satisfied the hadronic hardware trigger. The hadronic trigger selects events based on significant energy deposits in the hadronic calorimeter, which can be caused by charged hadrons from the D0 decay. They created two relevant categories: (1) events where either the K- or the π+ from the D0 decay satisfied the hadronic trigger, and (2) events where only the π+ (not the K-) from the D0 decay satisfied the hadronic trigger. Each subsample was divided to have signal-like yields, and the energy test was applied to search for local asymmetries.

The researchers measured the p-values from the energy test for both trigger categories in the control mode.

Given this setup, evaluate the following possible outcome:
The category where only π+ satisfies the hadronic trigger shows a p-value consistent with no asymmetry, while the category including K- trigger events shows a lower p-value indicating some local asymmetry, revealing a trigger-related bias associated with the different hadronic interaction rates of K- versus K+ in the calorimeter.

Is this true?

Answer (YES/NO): YES